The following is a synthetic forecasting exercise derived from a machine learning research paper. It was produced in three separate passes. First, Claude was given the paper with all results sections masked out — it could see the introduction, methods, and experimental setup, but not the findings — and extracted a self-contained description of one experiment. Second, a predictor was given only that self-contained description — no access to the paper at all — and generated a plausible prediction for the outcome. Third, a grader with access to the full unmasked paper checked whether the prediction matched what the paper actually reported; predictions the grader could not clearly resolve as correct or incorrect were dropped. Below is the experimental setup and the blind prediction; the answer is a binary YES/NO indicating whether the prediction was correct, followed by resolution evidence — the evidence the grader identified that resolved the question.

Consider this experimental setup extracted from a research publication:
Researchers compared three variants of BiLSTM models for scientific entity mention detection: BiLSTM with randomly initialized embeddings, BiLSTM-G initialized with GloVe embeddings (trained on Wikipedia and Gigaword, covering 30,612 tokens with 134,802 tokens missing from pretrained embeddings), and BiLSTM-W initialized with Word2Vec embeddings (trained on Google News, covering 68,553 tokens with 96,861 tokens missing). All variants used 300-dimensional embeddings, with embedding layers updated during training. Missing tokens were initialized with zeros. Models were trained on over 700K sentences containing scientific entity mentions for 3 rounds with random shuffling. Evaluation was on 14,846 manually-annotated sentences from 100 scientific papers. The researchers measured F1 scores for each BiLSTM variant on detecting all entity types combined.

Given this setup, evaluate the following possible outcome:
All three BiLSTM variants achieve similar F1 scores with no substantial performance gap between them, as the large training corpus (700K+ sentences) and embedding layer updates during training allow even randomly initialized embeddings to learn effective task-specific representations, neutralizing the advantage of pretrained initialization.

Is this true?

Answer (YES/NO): YES